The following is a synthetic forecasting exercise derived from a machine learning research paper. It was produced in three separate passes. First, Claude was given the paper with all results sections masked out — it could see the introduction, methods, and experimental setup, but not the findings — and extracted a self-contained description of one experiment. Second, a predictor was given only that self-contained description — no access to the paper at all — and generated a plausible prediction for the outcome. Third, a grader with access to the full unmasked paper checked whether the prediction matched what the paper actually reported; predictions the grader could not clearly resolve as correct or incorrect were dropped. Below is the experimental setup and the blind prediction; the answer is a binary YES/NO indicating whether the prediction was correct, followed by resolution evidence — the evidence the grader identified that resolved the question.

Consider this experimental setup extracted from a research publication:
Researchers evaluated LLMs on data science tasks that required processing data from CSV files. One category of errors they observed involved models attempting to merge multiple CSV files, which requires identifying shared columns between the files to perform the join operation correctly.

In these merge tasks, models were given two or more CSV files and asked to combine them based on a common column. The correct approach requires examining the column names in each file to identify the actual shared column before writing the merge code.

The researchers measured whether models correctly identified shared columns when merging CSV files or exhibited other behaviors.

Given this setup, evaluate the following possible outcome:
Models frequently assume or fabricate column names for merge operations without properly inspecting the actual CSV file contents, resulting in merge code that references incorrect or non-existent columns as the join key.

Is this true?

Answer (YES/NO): YES